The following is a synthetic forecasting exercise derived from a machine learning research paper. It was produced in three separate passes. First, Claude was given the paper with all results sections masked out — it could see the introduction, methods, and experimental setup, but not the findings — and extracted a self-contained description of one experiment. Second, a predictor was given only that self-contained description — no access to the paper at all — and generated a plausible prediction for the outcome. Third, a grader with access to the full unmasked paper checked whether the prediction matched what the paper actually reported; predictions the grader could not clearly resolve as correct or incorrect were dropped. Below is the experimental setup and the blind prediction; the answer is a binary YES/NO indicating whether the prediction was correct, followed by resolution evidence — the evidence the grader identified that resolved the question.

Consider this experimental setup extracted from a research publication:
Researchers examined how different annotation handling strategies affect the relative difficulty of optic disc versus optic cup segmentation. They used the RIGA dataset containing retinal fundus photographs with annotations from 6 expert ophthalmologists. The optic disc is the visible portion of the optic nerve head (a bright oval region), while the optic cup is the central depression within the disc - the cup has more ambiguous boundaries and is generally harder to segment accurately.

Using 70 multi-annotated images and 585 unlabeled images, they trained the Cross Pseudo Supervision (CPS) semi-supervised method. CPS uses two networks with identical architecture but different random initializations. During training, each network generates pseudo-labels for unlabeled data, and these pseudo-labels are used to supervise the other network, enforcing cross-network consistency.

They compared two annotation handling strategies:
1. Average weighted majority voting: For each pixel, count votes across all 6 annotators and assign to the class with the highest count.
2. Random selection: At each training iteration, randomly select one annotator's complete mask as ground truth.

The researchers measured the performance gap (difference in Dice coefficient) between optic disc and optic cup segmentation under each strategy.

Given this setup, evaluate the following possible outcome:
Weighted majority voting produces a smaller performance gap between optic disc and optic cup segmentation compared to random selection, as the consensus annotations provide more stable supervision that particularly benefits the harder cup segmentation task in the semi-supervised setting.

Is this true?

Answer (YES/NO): YES